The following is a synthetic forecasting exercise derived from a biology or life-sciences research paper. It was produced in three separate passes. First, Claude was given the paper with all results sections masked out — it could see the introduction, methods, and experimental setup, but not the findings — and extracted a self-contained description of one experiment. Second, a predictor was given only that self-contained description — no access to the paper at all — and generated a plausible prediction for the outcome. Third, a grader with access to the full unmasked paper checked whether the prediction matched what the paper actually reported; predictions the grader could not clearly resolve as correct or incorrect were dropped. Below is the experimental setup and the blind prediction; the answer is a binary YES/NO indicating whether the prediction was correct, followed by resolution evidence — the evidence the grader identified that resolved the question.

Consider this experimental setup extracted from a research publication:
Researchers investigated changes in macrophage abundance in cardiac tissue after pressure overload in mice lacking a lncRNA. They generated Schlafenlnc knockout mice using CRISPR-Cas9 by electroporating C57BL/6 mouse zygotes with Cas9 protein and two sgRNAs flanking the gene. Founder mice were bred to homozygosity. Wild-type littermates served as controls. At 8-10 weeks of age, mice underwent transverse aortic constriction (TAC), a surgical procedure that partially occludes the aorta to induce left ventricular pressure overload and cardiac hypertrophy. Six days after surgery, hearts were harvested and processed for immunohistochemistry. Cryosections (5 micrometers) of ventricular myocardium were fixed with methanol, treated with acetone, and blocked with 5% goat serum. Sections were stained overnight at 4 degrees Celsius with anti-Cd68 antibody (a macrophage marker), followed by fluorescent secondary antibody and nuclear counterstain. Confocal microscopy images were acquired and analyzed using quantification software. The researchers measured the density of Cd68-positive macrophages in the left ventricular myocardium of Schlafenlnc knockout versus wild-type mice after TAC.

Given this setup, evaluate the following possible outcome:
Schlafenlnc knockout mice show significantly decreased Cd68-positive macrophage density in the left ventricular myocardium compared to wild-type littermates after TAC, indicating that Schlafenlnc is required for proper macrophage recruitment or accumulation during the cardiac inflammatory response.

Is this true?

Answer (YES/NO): YES